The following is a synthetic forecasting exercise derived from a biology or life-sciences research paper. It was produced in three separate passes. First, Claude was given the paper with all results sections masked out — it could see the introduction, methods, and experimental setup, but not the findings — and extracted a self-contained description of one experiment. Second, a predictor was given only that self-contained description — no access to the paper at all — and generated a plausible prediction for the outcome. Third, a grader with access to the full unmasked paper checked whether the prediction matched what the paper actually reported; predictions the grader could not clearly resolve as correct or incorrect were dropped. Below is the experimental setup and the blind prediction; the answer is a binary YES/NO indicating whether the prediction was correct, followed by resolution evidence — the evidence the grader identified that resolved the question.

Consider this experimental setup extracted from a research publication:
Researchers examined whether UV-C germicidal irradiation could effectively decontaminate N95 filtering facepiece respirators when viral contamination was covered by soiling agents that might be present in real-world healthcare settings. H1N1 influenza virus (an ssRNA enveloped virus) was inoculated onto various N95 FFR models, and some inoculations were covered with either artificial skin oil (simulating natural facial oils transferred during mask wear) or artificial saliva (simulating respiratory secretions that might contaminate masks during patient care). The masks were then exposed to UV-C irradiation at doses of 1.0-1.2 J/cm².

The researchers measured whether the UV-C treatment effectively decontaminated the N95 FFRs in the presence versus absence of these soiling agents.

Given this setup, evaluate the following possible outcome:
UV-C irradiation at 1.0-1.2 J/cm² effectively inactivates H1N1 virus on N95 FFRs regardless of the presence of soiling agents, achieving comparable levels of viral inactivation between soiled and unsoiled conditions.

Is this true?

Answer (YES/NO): YES